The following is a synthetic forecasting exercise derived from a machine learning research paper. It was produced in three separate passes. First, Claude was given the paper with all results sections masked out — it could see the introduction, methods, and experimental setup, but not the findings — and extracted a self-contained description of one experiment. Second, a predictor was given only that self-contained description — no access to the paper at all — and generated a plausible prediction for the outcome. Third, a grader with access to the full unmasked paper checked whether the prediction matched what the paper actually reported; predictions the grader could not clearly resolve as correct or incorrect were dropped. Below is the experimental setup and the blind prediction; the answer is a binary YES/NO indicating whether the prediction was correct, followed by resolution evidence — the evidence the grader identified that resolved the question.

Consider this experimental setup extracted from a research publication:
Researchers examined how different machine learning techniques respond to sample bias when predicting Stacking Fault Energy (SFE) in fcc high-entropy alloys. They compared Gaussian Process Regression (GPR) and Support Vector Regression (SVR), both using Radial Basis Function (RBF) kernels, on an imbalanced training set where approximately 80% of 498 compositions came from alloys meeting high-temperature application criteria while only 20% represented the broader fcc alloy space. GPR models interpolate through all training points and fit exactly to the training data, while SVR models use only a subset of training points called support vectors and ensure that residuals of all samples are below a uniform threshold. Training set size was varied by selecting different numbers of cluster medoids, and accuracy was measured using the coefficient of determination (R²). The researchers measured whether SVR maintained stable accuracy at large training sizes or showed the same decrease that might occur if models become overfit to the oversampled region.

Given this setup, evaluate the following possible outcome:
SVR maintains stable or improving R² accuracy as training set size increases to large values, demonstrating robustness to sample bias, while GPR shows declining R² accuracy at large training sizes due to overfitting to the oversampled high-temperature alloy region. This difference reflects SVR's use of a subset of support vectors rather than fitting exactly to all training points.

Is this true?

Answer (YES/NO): YES